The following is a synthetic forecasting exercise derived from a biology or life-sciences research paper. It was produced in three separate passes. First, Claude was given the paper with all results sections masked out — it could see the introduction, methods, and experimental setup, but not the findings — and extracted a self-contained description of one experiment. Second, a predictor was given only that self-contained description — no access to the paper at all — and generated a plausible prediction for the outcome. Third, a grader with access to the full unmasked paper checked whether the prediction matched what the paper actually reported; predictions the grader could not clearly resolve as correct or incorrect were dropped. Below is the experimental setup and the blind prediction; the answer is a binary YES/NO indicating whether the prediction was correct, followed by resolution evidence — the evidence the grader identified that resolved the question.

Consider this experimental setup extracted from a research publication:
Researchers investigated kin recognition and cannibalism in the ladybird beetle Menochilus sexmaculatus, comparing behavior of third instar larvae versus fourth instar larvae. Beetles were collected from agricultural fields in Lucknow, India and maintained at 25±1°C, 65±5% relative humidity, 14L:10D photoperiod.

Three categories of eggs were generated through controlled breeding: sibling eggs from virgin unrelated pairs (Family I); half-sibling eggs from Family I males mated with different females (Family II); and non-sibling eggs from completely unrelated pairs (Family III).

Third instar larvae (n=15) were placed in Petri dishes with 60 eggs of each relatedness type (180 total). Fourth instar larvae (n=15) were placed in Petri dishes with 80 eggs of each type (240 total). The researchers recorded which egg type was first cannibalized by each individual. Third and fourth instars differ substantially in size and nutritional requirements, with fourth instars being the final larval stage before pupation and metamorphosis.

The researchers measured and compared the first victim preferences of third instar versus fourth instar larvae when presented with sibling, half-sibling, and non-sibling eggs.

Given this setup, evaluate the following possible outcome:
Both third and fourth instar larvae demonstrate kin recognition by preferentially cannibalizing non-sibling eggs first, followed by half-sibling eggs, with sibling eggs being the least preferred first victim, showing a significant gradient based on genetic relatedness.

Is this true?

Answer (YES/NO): NO